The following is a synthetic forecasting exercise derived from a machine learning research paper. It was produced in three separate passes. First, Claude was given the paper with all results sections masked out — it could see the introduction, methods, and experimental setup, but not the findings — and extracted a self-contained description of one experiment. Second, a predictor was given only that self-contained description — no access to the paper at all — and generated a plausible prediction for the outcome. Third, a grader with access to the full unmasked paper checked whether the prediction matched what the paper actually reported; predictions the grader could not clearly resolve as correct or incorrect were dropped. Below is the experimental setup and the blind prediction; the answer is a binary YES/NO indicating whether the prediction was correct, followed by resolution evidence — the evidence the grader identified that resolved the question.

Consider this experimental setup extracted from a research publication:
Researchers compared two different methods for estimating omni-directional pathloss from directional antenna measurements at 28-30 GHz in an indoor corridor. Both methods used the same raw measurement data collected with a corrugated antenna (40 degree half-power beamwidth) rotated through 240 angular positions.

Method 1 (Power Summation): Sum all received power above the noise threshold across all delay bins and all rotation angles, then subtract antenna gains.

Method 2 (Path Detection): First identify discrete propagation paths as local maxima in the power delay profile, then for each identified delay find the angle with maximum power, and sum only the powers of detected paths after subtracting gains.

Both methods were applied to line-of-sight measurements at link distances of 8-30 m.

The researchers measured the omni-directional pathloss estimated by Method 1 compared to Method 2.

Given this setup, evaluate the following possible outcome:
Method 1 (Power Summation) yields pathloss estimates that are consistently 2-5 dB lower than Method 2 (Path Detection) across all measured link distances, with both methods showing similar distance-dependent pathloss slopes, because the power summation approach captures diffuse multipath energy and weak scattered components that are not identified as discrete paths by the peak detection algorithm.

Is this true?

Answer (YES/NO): NO